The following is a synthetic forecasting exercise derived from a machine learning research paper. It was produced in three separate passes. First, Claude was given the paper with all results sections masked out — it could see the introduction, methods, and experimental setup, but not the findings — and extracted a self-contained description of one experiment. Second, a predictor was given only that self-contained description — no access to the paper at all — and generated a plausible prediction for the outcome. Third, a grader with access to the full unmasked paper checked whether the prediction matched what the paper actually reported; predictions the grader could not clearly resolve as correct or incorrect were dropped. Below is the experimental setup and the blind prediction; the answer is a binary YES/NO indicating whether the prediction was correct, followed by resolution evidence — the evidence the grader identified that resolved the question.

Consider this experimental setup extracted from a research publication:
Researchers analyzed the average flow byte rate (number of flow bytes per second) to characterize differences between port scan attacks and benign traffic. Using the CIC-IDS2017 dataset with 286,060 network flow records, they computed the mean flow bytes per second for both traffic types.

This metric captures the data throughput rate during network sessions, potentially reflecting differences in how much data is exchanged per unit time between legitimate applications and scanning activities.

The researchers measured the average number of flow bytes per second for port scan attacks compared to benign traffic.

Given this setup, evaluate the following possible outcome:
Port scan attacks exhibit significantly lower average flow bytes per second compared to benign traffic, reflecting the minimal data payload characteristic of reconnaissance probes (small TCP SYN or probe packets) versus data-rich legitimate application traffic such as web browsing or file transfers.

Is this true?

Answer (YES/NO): YES